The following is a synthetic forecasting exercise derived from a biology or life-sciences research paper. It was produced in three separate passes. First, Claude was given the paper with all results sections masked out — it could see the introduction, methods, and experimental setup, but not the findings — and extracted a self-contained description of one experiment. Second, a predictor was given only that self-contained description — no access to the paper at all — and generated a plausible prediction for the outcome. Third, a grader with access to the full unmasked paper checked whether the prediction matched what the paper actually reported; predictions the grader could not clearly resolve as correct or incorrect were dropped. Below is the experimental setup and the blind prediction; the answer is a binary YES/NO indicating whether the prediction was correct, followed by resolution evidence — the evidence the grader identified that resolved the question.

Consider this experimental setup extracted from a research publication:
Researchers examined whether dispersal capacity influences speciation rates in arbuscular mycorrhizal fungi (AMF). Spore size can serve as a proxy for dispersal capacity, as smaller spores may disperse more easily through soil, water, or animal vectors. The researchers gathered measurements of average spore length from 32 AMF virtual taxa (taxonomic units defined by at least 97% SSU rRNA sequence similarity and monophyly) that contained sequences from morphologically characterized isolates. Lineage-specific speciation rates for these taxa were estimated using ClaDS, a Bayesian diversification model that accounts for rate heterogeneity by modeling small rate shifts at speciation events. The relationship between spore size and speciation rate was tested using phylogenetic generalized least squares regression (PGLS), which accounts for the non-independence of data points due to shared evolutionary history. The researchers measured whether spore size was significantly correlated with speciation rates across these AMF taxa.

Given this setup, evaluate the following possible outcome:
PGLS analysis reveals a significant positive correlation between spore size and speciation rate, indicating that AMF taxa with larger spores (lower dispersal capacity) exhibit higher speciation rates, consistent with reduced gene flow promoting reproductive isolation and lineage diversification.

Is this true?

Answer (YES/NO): NO